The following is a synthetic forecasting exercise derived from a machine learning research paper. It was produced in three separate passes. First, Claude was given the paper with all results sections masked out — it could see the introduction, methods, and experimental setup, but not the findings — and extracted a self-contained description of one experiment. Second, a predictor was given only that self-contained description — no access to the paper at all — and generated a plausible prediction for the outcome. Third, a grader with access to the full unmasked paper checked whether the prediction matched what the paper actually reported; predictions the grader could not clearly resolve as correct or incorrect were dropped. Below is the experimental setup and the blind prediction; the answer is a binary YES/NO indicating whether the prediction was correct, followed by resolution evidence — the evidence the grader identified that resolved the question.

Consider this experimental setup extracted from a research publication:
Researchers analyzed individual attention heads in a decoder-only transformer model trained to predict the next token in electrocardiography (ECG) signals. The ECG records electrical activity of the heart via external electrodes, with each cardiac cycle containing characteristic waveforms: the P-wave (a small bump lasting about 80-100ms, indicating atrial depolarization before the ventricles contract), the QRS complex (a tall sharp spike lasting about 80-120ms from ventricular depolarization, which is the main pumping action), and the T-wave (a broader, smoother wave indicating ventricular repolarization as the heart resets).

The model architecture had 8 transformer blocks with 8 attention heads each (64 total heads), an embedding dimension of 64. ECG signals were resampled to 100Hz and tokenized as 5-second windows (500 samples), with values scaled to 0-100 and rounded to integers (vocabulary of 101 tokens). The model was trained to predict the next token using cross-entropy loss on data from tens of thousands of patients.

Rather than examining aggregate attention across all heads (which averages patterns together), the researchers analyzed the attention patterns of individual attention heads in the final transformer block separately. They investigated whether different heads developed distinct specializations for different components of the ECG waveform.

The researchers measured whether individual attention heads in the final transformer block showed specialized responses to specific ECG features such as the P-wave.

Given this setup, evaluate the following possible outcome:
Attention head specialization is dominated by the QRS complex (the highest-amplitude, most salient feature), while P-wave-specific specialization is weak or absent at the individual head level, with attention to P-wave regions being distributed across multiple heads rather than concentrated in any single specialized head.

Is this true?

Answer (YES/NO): NO